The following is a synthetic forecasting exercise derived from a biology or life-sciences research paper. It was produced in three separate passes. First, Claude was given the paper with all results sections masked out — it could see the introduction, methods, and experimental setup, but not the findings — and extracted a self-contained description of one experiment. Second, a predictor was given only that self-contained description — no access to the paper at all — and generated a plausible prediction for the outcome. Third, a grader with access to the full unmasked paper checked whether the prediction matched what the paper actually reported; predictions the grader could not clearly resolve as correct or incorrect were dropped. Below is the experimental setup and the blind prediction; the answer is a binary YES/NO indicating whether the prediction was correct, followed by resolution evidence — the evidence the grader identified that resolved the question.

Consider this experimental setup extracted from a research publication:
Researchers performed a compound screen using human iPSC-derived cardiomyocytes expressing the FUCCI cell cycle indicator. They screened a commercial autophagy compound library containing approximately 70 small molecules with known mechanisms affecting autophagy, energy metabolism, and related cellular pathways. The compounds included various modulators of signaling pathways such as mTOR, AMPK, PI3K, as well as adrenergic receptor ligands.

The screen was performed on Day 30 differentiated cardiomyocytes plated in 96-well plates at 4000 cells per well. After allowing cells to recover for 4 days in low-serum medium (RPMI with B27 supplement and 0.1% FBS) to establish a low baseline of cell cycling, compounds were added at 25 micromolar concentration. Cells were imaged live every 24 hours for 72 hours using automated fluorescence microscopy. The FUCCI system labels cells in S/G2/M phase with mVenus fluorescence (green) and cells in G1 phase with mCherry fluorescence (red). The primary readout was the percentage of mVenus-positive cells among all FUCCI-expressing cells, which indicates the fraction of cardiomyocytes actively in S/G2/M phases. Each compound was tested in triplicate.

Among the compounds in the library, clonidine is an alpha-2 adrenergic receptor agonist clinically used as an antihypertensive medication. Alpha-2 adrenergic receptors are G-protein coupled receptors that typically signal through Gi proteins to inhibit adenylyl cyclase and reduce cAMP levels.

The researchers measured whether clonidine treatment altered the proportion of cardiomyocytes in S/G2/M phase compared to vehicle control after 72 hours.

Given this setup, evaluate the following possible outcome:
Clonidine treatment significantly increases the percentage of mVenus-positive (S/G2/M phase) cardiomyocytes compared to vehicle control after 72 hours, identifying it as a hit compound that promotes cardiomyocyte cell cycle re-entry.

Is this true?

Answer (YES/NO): YES